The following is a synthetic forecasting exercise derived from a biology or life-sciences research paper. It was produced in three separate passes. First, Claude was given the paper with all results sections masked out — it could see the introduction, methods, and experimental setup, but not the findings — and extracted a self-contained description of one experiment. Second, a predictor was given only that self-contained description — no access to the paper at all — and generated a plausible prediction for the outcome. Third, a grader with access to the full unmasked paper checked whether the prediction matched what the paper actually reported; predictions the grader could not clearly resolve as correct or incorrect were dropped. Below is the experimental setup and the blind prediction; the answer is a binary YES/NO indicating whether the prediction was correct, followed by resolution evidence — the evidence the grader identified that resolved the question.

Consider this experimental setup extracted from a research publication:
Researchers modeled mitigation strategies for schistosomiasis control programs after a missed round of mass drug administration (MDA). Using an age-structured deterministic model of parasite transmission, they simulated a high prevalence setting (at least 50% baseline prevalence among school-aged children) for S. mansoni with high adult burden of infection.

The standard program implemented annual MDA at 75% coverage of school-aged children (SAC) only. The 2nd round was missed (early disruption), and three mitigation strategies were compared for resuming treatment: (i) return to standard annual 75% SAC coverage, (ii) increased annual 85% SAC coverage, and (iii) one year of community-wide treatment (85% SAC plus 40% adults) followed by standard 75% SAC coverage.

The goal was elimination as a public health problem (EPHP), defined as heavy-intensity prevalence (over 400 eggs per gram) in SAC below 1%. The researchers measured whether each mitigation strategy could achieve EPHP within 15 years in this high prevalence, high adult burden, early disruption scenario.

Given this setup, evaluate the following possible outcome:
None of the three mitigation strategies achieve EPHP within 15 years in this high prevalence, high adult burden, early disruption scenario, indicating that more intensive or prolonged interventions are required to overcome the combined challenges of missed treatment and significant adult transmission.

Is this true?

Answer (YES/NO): NO